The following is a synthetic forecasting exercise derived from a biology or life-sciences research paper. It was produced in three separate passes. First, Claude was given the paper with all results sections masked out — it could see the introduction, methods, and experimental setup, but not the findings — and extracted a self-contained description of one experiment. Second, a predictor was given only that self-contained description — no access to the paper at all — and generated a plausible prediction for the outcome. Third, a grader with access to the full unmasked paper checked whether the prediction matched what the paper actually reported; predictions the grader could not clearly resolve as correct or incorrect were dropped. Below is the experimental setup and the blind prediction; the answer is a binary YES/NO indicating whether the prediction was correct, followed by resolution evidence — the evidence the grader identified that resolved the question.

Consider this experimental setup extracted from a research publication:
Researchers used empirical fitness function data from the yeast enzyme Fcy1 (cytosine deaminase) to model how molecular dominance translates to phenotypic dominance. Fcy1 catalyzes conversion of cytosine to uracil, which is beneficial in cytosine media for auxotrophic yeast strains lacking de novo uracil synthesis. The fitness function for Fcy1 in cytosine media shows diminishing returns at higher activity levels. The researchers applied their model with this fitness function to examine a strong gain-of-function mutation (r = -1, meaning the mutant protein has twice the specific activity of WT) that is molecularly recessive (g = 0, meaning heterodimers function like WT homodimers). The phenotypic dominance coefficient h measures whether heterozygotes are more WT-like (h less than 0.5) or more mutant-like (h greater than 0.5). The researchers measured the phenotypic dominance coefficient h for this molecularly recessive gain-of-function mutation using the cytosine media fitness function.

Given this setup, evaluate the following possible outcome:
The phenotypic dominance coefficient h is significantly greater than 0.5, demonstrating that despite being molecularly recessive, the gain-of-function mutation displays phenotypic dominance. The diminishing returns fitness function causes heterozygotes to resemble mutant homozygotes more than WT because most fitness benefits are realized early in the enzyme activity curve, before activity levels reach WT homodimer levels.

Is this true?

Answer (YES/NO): YES